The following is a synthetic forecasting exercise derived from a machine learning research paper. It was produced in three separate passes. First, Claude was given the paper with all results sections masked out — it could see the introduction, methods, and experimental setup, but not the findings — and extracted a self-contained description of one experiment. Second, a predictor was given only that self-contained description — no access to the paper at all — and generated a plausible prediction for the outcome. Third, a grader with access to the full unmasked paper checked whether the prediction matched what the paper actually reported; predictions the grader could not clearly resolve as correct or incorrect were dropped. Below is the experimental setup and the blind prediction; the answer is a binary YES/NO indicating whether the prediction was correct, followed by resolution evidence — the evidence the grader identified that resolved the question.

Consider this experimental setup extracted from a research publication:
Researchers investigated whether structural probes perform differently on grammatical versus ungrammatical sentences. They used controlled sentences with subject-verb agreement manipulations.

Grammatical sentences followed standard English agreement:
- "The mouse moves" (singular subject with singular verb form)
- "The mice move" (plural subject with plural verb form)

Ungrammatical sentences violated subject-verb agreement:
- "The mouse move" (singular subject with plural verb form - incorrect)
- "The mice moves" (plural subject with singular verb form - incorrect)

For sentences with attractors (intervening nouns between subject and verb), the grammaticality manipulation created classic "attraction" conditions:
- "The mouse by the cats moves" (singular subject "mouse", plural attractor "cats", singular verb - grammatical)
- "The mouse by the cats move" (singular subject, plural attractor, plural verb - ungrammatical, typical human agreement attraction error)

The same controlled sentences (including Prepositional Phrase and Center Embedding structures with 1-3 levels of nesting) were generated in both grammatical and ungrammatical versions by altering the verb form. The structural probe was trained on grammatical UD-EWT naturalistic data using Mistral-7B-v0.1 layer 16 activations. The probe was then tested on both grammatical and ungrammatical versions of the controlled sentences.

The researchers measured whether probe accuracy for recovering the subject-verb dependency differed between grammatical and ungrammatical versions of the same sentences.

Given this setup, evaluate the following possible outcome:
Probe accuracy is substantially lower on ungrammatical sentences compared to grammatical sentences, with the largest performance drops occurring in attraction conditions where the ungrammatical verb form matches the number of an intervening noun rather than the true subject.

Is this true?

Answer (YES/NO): NO